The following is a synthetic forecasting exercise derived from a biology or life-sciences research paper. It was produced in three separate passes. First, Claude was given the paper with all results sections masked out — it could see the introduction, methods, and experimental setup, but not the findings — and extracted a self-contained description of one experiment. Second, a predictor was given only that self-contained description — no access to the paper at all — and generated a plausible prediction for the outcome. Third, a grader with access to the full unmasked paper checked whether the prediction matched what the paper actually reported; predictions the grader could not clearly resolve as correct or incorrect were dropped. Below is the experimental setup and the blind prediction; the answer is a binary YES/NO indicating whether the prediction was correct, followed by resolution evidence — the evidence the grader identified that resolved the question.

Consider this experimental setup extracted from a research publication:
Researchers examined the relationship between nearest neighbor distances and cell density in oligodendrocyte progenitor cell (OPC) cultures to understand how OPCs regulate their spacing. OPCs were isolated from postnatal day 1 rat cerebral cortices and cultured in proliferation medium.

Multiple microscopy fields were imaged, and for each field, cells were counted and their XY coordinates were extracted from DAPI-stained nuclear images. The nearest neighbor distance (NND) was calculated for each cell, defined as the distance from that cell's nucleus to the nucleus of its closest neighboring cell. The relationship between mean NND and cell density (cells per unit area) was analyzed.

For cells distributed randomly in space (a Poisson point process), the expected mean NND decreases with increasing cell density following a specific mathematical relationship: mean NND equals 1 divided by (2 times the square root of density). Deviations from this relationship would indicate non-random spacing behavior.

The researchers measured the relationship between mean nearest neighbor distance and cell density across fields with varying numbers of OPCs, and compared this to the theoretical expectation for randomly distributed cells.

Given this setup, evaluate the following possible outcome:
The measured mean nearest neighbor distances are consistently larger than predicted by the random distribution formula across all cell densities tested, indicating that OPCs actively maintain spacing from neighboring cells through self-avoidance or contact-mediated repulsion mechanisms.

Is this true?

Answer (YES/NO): NO